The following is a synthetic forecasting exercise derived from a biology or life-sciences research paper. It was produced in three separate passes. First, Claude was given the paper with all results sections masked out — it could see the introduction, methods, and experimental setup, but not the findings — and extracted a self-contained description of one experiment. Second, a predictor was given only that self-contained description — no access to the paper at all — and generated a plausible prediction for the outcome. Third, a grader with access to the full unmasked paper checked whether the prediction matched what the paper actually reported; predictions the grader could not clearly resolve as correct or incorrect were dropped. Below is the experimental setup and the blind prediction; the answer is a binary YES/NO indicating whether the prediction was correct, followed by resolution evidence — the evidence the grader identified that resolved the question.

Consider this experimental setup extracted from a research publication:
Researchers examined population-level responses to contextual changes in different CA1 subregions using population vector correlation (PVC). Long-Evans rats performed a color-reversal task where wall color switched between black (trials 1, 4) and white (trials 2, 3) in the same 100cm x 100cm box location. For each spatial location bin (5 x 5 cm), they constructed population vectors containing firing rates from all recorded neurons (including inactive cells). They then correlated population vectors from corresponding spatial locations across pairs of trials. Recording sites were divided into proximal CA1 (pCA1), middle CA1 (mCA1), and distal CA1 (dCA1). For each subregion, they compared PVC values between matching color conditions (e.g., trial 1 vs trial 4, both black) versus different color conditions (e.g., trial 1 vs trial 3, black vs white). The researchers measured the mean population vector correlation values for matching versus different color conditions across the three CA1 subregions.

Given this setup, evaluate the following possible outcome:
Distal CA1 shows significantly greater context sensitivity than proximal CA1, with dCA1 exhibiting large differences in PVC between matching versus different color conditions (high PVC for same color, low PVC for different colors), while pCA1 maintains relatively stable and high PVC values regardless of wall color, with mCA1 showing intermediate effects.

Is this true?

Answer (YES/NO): NO